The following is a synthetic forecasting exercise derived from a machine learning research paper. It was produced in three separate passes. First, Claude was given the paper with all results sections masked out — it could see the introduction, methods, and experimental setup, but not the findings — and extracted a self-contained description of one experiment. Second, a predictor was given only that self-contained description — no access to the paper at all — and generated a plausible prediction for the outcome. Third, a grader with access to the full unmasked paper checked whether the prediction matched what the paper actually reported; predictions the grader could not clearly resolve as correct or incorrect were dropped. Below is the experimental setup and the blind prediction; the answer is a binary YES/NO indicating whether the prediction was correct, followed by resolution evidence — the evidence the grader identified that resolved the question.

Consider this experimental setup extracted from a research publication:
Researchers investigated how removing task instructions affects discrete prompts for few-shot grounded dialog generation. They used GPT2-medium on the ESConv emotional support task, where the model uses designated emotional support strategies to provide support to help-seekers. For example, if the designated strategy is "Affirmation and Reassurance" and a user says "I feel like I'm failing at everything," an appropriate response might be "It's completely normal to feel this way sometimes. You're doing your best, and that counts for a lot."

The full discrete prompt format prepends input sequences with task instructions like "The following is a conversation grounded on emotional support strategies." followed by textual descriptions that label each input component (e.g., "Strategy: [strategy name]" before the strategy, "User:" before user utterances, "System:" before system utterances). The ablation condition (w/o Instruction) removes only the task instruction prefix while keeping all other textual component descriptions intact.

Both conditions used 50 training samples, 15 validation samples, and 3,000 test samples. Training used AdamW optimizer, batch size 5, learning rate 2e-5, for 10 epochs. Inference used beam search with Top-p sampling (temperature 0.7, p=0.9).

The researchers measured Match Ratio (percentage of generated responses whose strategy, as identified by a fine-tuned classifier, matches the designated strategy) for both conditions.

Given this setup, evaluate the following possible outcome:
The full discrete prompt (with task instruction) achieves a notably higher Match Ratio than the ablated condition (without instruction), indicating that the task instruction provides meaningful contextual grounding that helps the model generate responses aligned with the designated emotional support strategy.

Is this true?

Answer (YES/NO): NO